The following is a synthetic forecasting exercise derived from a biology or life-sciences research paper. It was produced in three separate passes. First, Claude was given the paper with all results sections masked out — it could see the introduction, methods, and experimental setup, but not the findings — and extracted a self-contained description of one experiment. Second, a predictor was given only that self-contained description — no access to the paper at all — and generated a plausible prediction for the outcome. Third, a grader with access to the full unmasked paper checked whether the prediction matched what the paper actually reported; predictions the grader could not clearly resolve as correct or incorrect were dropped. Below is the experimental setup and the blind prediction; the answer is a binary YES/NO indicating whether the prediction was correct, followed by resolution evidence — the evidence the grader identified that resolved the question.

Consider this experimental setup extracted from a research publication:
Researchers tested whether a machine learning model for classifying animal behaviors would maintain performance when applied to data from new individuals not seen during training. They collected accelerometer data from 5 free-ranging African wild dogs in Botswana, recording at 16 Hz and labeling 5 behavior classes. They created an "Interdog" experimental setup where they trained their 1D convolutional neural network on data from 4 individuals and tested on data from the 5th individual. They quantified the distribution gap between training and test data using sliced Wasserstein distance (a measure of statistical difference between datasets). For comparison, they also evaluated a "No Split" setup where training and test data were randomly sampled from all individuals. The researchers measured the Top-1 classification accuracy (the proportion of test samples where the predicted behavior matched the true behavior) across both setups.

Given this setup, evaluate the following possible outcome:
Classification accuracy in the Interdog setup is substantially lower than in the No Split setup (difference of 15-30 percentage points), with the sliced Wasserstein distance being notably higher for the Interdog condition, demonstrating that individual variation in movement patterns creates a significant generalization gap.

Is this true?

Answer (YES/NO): NO